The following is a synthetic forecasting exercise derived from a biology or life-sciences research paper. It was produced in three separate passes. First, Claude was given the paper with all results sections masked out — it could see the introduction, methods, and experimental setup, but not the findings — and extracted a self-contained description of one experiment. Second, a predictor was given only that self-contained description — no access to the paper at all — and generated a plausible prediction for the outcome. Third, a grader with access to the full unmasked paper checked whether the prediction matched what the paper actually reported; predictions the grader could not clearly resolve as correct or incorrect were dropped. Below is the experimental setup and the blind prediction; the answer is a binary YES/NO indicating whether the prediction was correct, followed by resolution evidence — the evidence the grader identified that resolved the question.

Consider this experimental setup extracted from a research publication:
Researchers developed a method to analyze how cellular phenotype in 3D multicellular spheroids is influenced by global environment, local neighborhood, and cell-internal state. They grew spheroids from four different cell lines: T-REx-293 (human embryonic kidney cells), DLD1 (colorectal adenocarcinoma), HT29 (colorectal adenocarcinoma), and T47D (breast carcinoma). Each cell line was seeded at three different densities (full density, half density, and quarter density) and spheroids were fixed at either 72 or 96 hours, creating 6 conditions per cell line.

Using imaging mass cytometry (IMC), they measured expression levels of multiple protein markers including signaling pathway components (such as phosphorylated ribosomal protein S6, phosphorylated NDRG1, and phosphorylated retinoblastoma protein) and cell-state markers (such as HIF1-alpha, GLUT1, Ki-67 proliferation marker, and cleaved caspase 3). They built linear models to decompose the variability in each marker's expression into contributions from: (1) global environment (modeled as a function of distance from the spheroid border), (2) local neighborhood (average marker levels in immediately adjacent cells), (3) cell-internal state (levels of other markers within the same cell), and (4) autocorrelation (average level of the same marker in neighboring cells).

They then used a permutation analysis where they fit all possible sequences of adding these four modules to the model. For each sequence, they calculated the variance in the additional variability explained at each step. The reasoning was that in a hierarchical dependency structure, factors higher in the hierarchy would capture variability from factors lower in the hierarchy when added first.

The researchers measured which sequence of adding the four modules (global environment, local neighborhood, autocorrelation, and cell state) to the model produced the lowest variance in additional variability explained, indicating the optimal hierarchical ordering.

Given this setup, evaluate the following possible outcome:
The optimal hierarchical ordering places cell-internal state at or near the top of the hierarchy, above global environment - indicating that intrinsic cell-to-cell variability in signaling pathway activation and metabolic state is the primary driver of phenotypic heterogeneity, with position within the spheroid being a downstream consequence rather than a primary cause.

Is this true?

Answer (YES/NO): NO